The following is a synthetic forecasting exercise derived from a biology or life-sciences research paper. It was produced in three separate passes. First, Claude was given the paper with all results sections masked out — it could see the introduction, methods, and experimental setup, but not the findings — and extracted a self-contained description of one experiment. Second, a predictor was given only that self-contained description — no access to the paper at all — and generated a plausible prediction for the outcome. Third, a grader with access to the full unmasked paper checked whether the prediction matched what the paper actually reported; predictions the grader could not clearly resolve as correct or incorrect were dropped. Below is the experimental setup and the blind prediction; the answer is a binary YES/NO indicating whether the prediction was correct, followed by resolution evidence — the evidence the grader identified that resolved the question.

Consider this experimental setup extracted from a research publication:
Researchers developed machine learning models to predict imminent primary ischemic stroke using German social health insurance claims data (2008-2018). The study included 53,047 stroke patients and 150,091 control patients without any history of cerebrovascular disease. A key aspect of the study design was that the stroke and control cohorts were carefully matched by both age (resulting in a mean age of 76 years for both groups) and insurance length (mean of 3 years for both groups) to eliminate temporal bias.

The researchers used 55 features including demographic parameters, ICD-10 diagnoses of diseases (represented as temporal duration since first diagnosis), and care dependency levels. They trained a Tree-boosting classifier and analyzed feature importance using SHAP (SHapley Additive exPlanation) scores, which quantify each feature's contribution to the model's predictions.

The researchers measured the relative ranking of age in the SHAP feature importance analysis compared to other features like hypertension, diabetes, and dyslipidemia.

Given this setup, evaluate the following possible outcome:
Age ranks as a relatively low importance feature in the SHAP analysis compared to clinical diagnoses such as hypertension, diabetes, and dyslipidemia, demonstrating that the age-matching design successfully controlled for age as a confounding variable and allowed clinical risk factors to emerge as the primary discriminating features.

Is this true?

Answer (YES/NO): YES